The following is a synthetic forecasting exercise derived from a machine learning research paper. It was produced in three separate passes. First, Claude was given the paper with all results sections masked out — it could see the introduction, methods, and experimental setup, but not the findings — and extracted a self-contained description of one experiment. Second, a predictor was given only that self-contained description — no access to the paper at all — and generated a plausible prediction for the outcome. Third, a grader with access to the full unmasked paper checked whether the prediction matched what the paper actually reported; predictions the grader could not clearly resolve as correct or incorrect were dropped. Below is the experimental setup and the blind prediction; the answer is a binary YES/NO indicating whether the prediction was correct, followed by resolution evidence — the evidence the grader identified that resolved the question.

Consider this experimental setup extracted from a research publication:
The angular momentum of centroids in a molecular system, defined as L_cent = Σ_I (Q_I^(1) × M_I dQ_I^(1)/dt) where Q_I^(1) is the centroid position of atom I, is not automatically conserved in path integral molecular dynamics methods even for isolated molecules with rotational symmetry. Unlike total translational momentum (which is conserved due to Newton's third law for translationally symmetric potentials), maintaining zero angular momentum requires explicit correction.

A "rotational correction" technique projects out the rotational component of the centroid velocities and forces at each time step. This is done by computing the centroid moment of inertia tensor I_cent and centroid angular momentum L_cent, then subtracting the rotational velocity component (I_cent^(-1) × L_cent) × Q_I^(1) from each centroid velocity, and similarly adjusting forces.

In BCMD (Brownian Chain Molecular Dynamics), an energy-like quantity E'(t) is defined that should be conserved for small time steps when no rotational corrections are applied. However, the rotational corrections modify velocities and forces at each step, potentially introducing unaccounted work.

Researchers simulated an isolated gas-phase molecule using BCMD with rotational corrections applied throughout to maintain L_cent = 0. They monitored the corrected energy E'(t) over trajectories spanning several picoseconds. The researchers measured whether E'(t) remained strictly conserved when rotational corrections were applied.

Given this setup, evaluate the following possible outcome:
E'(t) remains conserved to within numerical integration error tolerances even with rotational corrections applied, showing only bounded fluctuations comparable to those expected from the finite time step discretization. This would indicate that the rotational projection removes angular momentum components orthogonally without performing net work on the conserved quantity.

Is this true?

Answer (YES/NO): NO